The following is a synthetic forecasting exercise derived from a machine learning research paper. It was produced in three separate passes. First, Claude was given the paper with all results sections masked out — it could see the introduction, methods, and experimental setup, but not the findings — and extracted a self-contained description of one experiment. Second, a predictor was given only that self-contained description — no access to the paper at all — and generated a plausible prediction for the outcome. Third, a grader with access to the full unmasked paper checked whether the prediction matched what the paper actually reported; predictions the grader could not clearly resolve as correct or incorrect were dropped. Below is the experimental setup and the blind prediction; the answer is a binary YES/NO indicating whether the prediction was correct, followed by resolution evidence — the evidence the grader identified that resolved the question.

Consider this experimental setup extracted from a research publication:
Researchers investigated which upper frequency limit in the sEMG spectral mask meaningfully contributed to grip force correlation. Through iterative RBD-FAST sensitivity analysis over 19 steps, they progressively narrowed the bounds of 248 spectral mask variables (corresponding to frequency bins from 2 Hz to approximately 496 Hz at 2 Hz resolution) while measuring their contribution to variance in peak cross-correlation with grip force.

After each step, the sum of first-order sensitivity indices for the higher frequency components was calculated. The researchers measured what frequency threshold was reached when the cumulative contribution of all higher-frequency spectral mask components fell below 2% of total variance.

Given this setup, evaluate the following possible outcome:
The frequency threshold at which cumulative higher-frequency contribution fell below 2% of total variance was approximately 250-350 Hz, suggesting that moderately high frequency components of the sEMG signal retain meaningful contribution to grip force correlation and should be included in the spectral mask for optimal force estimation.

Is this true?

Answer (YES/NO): NO